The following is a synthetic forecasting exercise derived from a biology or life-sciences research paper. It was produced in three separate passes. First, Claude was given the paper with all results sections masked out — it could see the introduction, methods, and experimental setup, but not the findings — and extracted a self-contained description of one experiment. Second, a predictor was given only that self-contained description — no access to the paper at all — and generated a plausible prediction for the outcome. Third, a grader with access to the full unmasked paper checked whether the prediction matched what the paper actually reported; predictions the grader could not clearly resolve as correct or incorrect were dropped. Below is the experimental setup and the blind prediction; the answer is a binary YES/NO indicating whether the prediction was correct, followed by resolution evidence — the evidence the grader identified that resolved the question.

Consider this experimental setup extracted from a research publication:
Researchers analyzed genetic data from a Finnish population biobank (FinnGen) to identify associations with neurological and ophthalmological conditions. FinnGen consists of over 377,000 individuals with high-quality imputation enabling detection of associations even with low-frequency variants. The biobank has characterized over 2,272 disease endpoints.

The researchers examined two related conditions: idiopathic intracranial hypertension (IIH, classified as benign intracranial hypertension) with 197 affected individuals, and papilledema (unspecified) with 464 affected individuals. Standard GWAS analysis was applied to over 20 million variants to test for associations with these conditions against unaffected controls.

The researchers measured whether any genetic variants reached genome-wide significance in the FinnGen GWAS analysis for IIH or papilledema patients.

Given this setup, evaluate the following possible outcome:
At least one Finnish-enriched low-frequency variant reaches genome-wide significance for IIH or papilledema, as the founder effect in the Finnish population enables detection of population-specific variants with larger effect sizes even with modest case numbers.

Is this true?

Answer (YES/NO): YES